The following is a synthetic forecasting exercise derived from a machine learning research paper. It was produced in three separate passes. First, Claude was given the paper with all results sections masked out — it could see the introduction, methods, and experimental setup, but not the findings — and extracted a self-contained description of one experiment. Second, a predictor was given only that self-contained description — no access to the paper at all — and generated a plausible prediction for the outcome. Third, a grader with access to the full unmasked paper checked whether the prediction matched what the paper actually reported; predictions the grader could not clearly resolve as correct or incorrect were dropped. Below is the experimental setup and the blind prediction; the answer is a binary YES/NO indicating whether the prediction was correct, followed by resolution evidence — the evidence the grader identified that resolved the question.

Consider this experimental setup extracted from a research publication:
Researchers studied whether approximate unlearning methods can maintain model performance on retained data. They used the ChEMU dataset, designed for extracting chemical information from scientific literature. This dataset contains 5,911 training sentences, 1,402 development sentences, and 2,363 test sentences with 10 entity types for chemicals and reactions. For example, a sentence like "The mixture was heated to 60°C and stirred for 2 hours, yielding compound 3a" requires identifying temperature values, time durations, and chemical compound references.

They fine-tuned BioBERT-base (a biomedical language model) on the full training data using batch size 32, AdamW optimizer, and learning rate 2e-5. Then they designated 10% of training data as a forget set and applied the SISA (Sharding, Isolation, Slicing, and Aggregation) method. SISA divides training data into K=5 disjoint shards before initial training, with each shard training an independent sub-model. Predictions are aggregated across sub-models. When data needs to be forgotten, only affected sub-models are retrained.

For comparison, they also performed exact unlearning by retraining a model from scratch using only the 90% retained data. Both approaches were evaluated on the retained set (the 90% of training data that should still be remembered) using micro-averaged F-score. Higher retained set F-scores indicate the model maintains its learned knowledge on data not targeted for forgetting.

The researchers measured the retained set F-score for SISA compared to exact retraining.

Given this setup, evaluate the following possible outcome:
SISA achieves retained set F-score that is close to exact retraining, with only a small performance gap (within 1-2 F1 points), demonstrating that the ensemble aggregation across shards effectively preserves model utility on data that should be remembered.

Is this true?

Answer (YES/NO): NO